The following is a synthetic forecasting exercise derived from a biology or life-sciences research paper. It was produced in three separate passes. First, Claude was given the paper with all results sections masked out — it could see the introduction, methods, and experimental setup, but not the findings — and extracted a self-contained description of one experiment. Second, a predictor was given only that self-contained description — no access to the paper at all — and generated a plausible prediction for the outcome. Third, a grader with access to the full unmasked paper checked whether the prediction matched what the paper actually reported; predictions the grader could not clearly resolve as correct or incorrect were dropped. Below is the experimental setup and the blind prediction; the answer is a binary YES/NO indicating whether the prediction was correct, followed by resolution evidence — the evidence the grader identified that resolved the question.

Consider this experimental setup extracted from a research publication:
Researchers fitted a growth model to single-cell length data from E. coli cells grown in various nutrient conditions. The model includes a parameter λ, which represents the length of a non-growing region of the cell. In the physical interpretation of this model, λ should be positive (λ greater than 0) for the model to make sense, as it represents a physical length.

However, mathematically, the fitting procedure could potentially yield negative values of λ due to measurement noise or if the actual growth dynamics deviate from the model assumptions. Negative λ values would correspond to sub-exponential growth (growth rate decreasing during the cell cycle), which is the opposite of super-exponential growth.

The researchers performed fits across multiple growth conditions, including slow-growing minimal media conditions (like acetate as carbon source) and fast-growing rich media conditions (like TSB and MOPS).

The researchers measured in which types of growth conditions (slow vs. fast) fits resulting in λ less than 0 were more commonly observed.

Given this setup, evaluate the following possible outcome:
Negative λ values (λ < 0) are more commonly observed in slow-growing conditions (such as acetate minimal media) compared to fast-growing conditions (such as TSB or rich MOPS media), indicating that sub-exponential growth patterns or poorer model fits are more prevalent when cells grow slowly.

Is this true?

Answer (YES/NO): NO